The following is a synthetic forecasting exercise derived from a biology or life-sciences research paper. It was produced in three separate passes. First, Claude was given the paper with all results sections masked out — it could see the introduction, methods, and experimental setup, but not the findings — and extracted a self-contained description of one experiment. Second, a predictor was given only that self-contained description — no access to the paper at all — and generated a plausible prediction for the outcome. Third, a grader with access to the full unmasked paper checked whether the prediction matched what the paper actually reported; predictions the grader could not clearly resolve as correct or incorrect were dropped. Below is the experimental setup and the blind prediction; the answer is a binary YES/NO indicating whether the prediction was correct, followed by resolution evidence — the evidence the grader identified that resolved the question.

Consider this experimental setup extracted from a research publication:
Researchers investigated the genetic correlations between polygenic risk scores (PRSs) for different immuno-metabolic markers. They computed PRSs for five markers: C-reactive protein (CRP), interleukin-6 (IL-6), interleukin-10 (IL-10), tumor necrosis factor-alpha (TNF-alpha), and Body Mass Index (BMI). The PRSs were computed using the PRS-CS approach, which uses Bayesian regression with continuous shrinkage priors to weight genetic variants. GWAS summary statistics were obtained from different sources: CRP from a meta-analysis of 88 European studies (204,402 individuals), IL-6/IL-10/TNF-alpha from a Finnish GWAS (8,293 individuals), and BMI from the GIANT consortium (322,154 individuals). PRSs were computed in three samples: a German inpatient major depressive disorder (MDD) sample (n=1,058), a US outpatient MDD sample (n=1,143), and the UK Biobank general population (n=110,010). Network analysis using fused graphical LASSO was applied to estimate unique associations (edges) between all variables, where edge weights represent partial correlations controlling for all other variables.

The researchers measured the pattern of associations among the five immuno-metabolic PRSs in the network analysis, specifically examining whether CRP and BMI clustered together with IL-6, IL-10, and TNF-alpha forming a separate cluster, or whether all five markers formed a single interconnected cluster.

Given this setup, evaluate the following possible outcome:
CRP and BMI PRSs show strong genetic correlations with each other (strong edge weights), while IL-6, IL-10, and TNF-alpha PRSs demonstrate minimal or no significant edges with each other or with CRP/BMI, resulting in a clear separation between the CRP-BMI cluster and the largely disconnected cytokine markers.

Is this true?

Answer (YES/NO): NO